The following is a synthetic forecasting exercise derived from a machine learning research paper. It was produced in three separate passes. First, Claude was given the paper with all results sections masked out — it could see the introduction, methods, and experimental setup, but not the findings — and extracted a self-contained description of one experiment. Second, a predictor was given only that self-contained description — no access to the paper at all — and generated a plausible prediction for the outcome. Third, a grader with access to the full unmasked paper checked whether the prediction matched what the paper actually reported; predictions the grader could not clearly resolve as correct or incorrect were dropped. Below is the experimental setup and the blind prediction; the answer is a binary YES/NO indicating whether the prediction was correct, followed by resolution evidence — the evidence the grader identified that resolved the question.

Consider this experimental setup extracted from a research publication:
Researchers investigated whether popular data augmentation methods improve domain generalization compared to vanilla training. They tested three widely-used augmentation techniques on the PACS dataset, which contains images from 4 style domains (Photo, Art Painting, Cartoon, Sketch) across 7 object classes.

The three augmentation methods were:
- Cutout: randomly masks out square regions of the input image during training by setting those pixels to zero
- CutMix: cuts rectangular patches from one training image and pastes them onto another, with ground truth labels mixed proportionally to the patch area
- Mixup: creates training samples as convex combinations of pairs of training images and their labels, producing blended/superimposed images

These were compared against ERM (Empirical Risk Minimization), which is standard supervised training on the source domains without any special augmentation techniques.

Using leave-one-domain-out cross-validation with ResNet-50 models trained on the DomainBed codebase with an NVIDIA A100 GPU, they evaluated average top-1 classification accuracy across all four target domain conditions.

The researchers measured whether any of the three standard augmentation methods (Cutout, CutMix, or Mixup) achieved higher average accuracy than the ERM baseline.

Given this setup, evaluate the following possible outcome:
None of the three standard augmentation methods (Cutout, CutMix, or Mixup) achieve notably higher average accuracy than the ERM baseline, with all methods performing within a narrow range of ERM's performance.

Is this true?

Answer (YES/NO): NO